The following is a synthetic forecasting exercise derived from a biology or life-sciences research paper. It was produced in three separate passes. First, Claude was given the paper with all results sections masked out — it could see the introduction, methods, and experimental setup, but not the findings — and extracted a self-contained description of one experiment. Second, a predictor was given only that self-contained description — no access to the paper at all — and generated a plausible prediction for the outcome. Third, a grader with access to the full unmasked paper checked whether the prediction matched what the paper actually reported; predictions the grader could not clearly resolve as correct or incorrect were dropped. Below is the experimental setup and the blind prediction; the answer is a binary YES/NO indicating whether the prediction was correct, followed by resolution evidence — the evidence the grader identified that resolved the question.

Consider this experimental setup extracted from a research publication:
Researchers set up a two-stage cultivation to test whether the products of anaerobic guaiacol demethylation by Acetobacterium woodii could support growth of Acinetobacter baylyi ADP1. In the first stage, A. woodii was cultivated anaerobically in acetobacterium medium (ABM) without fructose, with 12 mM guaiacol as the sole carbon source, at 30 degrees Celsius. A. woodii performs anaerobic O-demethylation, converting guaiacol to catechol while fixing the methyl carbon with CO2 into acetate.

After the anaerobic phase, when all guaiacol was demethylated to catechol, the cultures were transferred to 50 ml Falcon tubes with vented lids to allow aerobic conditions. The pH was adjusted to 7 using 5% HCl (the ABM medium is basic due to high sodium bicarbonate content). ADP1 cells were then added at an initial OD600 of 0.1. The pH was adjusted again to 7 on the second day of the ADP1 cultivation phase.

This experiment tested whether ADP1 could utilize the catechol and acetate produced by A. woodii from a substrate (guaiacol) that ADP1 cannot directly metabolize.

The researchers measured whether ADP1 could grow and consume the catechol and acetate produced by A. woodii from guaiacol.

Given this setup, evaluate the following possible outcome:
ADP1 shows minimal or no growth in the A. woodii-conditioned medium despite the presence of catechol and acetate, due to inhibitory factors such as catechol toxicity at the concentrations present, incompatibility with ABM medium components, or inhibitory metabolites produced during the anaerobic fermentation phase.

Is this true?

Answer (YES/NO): NO